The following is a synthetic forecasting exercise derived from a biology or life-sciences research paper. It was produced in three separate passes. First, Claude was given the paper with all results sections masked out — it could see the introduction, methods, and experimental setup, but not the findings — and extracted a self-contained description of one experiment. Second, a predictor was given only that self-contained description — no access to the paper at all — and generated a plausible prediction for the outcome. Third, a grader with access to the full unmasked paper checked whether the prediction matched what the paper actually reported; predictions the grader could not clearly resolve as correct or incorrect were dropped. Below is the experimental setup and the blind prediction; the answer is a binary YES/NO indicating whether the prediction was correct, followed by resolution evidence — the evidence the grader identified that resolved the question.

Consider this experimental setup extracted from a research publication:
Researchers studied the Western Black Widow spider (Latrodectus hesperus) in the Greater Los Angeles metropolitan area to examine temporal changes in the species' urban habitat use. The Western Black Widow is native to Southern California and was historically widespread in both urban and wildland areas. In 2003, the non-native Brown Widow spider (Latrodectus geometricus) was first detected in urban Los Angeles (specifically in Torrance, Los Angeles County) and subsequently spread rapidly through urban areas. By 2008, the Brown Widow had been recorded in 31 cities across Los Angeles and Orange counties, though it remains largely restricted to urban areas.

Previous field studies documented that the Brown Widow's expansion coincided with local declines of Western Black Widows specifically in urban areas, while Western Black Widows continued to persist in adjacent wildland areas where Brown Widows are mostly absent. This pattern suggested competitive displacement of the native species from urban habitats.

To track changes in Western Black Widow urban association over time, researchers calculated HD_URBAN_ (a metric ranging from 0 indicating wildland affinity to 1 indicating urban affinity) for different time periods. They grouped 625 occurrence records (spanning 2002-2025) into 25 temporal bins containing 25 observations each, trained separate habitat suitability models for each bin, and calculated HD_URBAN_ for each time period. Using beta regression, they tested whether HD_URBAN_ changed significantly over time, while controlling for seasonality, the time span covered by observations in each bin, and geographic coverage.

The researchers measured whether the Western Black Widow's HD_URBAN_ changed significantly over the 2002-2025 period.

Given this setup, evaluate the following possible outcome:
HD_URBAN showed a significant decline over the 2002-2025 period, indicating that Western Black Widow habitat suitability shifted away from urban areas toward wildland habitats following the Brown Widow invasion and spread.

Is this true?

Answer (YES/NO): YES